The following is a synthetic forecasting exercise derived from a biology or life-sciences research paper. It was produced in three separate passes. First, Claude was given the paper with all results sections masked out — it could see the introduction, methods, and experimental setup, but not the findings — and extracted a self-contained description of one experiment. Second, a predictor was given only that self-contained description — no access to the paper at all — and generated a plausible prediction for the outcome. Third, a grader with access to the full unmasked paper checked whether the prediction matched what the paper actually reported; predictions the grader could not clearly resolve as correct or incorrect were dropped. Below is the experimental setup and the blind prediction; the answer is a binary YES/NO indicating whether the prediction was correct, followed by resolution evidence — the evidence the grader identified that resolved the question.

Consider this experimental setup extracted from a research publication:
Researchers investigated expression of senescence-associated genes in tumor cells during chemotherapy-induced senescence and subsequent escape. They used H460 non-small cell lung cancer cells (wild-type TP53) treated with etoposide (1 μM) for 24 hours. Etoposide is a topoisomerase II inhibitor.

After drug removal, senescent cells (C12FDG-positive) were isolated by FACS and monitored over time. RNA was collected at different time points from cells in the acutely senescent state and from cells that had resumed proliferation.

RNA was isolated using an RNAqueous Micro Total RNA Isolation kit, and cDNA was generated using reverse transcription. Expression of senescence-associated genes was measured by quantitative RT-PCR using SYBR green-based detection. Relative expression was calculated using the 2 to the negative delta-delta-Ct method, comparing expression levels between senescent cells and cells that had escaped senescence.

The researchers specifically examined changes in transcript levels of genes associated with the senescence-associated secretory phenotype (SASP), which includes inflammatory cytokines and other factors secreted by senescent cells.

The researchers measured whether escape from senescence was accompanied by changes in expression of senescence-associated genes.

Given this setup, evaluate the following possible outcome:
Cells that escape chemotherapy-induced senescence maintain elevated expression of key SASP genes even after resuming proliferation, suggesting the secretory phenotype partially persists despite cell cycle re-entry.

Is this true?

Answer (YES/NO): NO